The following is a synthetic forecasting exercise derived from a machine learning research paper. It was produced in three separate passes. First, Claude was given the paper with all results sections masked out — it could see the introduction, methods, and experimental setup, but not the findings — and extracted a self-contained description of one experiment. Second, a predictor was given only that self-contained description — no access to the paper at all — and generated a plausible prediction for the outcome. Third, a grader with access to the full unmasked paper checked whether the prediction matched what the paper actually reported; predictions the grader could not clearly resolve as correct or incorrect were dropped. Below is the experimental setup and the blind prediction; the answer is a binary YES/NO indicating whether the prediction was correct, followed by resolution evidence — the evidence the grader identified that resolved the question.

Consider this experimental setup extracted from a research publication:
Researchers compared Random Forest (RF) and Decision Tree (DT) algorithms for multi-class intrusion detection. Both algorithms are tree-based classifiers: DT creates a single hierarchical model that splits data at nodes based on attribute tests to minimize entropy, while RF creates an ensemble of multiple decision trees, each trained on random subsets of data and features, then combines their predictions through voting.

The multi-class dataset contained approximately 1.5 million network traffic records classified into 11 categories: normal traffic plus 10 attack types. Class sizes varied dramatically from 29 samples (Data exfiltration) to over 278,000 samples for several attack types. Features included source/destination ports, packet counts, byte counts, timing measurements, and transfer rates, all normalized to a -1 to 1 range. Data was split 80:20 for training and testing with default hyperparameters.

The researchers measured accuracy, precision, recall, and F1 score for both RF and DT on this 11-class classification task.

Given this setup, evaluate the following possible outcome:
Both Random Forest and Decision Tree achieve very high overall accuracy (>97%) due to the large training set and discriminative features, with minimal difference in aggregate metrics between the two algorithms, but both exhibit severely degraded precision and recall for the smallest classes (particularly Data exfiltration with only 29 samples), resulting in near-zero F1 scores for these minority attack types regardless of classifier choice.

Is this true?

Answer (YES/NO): NO